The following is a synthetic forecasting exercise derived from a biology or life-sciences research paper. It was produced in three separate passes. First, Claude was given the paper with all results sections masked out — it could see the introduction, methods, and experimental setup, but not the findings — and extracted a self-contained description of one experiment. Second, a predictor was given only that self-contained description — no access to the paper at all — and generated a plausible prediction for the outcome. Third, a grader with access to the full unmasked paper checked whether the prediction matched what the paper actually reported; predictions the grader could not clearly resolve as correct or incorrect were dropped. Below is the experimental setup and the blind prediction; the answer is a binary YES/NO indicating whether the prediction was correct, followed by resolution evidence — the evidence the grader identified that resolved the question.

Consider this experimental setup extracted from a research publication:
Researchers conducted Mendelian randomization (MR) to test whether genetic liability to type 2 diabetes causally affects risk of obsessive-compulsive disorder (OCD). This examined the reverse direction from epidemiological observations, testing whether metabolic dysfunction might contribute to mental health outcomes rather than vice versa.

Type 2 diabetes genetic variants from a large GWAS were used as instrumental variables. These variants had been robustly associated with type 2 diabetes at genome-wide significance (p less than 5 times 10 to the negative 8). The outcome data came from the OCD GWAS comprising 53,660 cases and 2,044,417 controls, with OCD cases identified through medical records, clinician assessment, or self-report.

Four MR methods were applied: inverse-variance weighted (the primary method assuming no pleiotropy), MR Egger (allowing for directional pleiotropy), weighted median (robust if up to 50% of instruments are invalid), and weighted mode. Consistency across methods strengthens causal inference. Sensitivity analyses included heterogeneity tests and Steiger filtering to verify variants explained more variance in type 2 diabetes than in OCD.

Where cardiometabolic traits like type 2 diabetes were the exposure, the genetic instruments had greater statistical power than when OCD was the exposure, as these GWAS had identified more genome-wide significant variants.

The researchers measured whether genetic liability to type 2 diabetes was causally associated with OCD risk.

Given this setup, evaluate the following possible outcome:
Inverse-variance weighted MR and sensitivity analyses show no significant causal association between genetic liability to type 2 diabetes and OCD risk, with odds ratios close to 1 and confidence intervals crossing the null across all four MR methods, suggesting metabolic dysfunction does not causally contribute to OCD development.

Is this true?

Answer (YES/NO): YES